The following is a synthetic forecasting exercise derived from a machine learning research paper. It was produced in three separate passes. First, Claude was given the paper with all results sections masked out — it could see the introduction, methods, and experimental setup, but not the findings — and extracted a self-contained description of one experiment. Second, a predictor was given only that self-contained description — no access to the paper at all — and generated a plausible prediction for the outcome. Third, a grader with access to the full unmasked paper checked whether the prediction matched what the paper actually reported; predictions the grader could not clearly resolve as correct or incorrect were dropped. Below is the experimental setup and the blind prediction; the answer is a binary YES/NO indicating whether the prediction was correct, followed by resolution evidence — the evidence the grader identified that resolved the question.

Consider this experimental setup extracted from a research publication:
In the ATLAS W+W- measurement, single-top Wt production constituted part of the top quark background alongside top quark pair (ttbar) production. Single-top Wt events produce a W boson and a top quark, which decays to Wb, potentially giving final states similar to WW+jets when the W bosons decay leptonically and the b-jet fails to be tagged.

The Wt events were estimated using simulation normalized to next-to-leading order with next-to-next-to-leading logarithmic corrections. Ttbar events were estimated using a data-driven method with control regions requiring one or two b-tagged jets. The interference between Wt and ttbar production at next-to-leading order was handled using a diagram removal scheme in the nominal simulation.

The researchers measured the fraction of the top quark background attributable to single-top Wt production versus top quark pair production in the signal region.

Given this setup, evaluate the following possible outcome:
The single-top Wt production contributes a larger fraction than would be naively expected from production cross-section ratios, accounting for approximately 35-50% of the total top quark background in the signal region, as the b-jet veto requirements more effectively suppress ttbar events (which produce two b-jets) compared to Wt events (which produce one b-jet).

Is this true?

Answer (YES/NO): NO